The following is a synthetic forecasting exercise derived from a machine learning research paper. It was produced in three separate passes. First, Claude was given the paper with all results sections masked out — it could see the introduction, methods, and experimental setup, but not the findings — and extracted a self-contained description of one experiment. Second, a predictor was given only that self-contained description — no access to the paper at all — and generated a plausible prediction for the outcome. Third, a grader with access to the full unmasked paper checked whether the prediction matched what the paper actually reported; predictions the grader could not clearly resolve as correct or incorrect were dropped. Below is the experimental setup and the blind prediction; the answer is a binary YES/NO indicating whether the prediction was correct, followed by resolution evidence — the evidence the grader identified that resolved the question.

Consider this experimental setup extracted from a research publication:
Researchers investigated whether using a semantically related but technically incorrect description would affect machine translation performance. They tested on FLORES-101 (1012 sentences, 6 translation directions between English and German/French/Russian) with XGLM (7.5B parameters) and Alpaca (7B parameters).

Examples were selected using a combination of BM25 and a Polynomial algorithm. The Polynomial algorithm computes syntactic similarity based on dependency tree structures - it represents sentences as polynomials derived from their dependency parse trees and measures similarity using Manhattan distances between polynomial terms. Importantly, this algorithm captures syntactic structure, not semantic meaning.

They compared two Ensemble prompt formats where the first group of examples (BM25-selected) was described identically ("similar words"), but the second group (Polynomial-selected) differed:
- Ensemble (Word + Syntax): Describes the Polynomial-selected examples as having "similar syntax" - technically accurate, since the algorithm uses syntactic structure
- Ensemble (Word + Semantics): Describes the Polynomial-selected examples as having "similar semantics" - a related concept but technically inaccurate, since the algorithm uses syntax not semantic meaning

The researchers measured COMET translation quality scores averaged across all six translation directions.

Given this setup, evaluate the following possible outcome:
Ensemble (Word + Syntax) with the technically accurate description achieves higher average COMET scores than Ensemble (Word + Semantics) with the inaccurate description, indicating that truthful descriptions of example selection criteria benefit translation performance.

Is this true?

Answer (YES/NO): NO